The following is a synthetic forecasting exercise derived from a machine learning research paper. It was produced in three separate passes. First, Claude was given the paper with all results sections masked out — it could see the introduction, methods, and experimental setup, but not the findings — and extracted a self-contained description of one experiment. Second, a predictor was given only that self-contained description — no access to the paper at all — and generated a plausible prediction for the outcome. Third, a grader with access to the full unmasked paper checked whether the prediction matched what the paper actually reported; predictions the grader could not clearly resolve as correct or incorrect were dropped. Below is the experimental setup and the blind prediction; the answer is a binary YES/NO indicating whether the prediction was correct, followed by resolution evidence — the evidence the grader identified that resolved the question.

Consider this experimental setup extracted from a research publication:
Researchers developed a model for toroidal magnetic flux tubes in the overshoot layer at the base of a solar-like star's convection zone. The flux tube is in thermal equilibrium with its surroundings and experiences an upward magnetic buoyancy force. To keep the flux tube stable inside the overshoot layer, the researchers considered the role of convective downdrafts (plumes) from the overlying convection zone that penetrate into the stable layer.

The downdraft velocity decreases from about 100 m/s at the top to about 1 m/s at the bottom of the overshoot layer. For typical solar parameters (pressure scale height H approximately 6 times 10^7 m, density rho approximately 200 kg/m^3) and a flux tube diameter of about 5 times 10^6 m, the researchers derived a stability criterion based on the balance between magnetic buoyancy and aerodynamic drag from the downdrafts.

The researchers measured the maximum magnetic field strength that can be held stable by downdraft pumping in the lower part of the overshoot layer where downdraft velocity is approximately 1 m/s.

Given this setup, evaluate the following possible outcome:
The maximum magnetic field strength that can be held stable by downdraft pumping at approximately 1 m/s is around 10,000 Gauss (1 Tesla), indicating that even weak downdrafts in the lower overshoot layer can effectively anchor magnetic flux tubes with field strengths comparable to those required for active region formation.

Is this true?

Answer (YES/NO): NO